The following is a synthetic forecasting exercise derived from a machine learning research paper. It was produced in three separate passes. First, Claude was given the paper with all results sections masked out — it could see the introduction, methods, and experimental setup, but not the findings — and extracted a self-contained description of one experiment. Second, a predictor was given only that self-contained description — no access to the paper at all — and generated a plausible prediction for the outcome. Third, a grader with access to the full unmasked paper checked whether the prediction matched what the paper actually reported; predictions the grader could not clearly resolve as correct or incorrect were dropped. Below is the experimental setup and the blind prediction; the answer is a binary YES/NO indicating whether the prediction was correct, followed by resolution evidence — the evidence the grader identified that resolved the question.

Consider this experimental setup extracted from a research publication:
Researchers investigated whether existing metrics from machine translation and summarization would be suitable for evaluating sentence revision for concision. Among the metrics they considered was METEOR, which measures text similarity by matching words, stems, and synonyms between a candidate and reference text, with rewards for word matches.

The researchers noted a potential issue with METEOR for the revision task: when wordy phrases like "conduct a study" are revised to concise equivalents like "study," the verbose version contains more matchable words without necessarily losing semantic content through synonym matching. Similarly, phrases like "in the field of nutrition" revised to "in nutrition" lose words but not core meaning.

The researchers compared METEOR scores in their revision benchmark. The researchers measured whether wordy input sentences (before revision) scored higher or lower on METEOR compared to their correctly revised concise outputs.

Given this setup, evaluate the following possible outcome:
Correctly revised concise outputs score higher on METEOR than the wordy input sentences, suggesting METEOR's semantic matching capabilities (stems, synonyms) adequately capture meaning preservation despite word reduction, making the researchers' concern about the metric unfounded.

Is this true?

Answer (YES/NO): NO